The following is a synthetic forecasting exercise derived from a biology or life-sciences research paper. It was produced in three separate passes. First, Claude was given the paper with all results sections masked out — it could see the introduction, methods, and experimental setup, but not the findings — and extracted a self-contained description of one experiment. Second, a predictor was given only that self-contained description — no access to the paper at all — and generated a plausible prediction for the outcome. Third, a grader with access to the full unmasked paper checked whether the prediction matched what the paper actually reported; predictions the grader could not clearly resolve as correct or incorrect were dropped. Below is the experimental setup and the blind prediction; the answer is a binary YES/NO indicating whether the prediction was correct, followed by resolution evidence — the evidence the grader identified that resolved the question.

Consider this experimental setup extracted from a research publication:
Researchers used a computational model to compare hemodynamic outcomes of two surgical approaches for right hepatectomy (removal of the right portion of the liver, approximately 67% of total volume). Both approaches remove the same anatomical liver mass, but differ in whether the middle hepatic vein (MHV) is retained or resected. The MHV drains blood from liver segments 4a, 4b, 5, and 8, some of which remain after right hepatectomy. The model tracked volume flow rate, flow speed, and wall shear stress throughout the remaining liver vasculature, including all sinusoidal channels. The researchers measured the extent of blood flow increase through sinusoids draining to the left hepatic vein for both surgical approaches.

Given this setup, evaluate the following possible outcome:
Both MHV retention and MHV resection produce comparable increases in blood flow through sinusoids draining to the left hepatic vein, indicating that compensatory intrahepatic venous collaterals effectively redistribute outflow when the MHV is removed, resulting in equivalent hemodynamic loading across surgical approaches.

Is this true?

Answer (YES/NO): NO